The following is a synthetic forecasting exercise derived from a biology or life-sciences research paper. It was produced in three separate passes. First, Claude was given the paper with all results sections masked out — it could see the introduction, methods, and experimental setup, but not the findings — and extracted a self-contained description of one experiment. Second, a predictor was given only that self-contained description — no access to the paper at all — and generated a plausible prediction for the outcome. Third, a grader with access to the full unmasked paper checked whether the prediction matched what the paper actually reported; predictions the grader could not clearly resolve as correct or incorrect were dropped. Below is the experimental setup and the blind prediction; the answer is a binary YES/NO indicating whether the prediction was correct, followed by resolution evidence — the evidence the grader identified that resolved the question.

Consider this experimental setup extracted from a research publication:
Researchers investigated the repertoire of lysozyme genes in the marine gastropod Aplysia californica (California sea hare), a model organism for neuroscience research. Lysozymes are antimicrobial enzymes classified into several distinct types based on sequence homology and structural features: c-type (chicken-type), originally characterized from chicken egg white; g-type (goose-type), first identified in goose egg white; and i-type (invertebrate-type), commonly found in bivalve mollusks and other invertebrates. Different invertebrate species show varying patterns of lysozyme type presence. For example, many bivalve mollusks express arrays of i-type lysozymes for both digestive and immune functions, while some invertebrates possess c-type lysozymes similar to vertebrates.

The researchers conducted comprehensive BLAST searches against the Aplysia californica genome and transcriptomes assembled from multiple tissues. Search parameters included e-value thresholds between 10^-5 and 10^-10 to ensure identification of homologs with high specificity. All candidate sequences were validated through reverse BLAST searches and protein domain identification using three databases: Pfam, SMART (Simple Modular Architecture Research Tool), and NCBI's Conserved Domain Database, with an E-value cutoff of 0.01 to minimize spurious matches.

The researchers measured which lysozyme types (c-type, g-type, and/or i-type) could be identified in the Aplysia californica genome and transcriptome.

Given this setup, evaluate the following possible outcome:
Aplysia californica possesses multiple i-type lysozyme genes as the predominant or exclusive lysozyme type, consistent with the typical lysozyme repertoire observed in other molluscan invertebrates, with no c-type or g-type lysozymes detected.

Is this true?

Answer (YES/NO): NO